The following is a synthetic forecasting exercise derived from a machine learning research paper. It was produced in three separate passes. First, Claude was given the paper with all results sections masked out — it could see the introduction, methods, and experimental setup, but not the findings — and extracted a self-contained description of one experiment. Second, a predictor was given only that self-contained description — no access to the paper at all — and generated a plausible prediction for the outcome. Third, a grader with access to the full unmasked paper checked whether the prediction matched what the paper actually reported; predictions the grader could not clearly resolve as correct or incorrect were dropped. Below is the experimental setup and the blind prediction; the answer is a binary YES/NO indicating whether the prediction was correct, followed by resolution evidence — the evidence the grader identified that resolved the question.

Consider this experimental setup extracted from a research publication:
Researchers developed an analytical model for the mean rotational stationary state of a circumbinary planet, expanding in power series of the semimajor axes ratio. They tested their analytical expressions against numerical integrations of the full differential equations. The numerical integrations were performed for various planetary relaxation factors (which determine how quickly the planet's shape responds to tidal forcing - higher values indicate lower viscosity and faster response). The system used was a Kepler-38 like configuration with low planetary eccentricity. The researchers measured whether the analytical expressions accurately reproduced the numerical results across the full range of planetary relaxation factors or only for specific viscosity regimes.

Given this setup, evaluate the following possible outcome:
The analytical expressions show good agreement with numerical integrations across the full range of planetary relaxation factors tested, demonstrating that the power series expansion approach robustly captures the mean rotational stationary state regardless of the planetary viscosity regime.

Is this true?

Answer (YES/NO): YES